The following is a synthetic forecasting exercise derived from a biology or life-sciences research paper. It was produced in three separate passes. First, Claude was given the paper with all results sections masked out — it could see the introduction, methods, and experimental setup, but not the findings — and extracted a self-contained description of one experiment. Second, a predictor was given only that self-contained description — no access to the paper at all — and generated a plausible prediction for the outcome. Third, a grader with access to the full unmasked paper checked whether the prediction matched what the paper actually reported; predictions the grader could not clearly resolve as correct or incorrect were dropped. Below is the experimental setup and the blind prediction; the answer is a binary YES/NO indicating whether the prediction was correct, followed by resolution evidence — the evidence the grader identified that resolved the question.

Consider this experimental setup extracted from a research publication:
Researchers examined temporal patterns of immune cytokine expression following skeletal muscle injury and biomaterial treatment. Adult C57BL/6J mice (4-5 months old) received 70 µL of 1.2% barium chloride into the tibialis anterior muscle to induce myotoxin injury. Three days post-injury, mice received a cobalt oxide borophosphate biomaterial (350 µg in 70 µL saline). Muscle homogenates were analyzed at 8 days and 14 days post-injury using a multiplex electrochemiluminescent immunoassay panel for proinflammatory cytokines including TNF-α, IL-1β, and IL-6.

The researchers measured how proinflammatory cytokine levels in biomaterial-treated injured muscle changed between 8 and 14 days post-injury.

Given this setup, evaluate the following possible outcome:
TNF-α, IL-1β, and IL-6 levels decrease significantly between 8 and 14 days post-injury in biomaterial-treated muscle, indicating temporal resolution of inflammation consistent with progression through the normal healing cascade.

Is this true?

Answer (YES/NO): NO